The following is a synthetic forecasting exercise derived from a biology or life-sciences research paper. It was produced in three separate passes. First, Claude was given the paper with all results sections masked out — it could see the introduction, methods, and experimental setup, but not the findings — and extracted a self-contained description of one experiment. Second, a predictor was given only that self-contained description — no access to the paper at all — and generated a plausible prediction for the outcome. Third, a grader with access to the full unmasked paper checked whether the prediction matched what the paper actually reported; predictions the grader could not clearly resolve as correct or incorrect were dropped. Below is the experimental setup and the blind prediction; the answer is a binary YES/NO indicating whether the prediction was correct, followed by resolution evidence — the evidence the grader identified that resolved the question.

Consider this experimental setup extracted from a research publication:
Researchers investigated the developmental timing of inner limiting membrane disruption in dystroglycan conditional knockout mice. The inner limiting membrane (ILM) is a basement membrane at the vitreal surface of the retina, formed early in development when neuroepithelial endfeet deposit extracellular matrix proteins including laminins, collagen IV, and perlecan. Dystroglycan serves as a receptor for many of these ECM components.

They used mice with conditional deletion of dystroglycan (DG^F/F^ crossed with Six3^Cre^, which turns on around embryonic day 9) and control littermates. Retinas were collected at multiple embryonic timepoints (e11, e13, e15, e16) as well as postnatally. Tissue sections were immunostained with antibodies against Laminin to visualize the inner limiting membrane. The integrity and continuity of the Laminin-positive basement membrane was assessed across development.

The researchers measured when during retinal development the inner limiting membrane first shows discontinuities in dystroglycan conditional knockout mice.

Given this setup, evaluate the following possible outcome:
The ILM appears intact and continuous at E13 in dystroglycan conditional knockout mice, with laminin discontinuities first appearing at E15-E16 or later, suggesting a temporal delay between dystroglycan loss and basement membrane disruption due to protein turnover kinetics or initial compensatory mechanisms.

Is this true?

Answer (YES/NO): YES